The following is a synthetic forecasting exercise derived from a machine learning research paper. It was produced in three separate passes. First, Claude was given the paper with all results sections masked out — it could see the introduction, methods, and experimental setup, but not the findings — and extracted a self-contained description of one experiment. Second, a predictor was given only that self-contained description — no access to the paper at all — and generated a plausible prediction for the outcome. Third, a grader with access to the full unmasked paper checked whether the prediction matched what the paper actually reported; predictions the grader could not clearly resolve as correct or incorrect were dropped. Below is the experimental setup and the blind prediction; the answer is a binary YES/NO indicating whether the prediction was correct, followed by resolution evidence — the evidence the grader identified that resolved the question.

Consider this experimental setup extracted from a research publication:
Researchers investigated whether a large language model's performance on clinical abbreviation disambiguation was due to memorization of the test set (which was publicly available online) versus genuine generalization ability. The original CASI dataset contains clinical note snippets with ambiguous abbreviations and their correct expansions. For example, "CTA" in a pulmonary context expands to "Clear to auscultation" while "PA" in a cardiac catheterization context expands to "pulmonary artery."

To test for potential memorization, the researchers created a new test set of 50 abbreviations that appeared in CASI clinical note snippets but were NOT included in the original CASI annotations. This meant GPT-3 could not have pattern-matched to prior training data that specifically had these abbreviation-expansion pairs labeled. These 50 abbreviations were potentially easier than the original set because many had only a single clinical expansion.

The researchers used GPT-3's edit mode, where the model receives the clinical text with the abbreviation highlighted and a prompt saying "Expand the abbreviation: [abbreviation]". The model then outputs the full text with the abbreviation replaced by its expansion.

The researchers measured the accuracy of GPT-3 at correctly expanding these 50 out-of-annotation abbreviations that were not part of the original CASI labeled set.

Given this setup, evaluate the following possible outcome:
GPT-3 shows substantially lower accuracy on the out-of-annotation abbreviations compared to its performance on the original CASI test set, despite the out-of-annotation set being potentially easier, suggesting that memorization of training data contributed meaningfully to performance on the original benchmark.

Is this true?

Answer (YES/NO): NO